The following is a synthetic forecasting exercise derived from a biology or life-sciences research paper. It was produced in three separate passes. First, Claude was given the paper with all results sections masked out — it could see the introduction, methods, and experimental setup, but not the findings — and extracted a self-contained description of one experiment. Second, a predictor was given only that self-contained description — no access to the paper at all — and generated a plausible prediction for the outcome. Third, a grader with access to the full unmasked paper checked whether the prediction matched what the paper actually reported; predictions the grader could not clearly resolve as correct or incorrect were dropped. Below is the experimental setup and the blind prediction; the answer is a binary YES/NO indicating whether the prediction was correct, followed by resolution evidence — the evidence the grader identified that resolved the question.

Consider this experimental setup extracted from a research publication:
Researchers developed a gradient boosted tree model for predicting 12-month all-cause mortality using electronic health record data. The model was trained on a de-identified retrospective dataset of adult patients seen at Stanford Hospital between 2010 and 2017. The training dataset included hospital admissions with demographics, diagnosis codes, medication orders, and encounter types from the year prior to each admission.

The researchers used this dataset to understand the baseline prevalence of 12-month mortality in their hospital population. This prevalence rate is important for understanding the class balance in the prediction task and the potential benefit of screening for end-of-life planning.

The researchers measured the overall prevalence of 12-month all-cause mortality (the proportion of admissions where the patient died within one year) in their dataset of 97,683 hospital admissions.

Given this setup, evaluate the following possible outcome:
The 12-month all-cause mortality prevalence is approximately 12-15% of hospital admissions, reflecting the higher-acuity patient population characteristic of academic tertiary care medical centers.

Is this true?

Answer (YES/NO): NO